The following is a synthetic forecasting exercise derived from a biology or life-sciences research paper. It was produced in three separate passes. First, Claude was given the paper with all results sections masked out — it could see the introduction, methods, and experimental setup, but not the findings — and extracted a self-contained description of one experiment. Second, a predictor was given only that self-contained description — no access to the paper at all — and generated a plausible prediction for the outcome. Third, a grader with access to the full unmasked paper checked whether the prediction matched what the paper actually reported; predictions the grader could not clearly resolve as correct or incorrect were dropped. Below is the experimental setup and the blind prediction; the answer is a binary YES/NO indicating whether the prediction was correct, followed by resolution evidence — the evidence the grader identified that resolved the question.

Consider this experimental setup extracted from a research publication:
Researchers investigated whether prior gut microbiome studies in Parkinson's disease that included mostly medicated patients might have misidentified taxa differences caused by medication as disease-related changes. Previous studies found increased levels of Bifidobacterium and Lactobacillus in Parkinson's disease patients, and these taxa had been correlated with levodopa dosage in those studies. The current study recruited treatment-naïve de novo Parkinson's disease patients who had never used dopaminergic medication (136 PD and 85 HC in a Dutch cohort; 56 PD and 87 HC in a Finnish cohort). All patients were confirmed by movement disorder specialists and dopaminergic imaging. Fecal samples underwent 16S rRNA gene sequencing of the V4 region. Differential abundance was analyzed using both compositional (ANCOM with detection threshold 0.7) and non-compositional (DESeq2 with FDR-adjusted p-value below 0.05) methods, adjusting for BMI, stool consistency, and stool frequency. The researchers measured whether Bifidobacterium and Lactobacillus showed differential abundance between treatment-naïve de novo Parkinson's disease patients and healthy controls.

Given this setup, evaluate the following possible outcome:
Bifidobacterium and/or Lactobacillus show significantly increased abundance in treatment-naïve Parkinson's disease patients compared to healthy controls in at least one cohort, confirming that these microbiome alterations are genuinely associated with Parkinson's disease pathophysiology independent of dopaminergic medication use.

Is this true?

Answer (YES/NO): NO